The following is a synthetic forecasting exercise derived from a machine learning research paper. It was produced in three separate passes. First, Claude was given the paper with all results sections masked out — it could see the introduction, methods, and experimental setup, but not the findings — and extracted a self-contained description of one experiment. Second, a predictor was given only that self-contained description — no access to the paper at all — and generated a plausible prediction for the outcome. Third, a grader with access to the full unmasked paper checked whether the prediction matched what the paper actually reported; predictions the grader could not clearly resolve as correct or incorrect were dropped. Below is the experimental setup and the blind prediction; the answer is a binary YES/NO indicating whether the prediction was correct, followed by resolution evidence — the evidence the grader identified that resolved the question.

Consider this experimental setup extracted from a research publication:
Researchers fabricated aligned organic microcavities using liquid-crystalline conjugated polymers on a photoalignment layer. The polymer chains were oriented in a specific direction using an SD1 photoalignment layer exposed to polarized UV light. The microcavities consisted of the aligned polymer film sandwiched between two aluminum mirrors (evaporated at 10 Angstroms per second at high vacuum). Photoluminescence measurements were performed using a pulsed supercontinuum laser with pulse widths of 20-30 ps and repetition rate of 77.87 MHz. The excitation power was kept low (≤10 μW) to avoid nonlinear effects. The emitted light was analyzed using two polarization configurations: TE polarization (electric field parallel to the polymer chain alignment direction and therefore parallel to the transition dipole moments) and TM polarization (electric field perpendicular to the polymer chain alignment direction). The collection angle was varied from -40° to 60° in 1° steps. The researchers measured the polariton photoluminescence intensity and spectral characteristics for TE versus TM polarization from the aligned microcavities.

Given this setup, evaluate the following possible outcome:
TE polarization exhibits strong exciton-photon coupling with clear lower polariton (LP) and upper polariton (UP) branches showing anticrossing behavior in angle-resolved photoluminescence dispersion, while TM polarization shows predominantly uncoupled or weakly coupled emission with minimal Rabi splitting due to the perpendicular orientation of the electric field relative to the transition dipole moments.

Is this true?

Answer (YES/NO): NO